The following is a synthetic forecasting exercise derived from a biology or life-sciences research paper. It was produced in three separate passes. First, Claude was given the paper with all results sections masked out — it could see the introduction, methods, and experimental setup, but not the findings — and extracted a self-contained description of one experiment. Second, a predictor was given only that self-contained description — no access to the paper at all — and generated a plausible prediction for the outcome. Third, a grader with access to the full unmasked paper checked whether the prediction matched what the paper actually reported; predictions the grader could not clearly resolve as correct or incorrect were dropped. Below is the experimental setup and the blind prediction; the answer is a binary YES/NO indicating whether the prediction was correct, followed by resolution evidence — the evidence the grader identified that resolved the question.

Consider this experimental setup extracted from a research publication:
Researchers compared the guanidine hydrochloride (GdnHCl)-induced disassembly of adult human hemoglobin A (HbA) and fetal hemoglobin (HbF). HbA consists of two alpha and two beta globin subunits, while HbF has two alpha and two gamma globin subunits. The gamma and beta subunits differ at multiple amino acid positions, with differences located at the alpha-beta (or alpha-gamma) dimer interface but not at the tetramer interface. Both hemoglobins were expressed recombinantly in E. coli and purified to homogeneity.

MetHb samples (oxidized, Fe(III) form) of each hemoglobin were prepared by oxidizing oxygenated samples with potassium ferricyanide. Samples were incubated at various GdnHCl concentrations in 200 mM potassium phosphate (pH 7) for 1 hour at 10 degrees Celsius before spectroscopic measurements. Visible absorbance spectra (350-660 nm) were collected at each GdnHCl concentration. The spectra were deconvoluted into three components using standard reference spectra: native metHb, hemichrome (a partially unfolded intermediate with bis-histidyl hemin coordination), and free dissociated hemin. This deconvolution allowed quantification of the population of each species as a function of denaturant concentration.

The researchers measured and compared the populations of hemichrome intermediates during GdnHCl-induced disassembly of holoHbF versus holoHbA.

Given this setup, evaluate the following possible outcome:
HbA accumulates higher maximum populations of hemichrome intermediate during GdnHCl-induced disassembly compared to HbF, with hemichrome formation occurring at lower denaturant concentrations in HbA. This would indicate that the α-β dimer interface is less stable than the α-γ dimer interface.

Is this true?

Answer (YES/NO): NO